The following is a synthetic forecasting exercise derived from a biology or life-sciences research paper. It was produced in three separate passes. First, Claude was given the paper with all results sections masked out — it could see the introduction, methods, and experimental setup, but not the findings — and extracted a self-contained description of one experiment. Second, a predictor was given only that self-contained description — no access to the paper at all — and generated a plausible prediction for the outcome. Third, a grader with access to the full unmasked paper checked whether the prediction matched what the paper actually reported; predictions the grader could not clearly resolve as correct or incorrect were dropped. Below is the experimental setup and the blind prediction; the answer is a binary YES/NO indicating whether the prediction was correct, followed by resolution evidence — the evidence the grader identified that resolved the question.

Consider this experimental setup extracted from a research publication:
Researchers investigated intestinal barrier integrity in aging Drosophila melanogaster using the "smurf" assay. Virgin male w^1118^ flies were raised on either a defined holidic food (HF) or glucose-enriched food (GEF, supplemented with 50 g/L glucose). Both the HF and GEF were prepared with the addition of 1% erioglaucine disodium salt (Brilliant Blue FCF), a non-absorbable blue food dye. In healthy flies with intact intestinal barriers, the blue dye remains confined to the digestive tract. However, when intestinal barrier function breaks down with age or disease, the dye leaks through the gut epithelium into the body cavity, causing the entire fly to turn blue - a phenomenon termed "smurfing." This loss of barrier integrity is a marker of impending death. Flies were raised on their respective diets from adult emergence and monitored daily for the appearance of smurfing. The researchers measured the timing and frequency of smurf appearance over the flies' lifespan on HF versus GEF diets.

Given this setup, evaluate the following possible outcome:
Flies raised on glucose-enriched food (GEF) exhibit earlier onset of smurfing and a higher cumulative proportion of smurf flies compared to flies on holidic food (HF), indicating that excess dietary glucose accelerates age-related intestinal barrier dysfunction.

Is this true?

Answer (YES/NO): NO